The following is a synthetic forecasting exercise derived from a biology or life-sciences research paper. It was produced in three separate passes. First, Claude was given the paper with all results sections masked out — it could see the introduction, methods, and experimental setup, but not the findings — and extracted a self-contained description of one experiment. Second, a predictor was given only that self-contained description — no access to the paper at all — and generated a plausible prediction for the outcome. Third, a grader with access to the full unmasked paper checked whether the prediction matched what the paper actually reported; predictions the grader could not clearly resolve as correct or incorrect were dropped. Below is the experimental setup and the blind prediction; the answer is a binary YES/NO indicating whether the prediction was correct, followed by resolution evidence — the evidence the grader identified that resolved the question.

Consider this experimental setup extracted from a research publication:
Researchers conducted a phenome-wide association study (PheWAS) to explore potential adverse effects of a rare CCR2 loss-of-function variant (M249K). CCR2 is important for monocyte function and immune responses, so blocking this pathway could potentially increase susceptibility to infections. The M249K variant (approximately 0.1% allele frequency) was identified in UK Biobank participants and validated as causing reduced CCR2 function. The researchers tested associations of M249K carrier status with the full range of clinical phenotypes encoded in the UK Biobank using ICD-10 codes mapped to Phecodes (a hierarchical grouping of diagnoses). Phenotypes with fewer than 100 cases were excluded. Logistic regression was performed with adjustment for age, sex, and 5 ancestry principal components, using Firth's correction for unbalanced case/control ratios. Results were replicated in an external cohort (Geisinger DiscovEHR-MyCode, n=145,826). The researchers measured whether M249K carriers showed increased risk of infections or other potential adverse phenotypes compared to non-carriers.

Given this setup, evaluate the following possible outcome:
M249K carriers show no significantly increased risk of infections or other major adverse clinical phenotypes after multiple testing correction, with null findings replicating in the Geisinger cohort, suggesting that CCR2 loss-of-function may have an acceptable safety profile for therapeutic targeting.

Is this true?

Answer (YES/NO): YES